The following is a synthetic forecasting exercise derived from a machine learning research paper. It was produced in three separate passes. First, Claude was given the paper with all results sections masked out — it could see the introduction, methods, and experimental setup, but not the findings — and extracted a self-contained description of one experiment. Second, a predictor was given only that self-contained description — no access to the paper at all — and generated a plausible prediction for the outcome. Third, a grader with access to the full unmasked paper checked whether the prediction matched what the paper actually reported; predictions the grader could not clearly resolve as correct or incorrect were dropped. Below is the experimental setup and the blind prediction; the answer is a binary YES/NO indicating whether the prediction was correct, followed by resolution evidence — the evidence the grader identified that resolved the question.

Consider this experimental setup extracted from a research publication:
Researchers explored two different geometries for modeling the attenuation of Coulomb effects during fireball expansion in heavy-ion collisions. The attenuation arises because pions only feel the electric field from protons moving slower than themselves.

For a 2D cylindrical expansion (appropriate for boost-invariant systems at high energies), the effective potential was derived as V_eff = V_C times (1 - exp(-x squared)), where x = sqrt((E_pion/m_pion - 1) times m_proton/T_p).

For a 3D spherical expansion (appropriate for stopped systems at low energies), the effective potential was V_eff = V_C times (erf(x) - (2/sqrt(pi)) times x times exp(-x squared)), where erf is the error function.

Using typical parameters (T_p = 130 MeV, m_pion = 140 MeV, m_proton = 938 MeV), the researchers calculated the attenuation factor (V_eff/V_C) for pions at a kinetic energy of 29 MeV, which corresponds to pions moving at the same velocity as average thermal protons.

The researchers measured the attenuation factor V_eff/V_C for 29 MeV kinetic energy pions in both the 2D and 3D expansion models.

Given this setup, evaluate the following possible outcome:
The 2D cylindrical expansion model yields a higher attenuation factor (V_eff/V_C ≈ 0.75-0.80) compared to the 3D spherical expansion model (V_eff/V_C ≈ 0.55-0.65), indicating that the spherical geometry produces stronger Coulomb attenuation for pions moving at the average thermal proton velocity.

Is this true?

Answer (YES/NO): YES